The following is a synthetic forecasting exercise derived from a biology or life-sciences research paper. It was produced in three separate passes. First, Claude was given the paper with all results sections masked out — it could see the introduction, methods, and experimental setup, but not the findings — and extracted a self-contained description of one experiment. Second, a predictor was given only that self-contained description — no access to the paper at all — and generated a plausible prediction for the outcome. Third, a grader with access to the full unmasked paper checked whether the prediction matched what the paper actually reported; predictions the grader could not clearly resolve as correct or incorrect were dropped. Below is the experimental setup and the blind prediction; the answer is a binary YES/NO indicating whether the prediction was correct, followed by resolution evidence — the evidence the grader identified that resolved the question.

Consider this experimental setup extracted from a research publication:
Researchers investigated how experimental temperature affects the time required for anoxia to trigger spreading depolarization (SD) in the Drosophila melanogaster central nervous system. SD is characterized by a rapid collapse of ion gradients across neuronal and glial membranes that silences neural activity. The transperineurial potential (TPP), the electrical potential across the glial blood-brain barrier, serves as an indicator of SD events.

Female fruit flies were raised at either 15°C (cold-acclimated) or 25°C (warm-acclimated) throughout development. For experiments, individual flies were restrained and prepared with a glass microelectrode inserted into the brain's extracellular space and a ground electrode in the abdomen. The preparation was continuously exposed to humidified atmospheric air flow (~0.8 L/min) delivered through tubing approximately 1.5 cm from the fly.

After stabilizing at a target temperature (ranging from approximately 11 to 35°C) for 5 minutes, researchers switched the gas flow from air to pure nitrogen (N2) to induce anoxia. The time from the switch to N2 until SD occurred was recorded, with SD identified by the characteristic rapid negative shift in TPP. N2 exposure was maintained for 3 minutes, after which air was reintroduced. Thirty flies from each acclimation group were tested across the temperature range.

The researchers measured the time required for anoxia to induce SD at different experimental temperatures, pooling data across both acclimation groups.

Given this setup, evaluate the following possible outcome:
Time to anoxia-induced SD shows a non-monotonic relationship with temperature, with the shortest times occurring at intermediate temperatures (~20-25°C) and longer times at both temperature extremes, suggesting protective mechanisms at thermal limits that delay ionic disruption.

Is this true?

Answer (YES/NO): NO